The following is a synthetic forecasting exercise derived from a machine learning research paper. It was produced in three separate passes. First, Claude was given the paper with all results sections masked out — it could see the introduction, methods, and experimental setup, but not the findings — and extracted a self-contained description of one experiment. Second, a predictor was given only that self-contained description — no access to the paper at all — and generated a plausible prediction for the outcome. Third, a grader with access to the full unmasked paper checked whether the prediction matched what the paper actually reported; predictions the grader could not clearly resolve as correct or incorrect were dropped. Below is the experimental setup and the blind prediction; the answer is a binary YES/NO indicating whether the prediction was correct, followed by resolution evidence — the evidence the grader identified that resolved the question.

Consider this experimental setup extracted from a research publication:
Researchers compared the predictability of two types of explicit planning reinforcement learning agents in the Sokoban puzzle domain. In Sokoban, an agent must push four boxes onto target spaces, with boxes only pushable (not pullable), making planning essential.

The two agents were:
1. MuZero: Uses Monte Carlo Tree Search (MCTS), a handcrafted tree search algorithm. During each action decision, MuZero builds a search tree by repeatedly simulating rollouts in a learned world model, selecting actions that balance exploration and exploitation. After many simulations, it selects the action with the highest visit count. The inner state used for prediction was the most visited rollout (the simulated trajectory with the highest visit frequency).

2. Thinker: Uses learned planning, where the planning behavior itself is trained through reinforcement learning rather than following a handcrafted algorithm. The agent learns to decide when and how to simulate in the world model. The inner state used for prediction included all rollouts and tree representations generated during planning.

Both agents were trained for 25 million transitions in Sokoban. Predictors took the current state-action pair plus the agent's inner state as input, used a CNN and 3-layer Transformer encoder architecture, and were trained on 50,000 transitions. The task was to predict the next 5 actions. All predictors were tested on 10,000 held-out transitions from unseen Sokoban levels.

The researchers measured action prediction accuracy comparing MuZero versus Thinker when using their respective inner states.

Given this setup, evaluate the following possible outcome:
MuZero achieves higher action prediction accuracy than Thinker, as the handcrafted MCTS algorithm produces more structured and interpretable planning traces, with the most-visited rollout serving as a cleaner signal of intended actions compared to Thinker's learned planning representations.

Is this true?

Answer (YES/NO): NO